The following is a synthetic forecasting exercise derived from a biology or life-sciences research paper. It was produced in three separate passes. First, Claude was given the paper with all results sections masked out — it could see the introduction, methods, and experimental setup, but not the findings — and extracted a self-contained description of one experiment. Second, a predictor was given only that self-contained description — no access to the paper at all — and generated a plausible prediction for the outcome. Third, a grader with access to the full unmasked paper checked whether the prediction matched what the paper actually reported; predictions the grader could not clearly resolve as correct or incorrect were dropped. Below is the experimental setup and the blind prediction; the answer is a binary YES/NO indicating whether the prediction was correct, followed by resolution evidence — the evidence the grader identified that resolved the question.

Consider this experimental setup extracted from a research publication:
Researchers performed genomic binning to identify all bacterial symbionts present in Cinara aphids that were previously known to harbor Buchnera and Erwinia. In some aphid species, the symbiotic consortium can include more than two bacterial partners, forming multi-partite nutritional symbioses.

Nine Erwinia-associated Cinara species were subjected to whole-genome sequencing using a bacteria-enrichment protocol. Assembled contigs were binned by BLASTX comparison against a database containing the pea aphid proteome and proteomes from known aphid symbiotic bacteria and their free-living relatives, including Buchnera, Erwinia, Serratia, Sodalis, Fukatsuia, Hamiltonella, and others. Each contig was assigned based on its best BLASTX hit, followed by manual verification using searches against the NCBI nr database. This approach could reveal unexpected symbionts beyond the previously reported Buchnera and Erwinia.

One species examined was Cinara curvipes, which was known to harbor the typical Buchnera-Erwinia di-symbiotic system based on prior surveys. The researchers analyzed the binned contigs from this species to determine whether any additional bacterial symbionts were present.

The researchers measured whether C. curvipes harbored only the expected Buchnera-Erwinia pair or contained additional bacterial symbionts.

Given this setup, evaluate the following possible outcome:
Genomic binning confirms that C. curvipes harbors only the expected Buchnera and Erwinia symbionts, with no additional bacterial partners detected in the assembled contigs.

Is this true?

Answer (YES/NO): NO